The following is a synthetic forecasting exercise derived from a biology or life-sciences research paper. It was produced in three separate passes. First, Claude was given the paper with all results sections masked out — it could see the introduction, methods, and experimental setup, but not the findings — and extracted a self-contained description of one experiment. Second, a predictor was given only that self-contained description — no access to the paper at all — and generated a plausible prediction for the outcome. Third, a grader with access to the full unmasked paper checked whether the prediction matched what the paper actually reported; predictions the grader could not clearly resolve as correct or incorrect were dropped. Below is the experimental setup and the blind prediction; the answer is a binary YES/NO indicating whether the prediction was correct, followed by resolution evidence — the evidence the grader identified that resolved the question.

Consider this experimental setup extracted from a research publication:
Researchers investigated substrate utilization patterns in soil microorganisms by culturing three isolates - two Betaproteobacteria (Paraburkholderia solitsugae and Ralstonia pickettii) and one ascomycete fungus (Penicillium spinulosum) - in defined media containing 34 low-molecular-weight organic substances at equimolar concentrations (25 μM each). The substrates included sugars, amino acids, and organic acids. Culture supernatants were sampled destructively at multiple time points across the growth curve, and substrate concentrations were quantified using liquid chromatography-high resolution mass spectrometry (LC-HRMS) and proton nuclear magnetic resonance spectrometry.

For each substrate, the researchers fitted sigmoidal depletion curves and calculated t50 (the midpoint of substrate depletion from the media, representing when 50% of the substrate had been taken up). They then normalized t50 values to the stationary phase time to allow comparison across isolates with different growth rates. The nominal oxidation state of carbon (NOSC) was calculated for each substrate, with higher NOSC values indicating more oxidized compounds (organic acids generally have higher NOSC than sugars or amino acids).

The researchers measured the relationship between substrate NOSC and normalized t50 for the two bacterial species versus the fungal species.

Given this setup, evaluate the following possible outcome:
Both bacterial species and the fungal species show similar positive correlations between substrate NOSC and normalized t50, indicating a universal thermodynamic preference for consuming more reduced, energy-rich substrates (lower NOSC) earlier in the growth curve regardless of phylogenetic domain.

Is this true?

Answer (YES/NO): NO